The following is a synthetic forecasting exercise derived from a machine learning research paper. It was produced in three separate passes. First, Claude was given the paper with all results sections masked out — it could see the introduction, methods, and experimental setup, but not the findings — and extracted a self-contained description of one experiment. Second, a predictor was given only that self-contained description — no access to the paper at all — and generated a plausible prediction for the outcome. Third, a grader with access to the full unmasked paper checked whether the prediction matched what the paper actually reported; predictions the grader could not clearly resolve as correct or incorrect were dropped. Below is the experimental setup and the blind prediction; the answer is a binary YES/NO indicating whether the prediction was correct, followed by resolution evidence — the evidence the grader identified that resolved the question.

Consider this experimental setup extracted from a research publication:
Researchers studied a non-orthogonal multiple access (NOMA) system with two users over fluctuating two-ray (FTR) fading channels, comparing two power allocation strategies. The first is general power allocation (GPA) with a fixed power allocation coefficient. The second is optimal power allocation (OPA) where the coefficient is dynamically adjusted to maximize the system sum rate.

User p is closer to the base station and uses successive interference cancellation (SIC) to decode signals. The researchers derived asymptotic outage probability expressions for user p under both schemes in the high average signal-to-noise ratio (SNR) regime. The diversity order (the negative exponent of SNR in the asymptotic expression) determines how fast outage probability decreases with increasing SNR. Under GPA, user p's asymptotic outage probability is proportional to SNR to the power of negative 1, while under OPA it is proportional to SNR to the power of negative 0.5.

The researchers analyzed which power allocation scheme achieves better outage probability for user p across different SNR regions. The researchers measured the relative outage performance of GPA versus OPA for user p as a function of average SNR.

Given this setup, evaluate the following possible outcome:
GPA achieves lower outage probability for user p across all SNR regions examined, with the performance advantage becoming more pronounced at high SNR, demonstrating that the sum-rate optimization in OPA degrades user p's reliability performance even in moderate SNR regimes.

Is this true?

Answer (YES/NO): NO